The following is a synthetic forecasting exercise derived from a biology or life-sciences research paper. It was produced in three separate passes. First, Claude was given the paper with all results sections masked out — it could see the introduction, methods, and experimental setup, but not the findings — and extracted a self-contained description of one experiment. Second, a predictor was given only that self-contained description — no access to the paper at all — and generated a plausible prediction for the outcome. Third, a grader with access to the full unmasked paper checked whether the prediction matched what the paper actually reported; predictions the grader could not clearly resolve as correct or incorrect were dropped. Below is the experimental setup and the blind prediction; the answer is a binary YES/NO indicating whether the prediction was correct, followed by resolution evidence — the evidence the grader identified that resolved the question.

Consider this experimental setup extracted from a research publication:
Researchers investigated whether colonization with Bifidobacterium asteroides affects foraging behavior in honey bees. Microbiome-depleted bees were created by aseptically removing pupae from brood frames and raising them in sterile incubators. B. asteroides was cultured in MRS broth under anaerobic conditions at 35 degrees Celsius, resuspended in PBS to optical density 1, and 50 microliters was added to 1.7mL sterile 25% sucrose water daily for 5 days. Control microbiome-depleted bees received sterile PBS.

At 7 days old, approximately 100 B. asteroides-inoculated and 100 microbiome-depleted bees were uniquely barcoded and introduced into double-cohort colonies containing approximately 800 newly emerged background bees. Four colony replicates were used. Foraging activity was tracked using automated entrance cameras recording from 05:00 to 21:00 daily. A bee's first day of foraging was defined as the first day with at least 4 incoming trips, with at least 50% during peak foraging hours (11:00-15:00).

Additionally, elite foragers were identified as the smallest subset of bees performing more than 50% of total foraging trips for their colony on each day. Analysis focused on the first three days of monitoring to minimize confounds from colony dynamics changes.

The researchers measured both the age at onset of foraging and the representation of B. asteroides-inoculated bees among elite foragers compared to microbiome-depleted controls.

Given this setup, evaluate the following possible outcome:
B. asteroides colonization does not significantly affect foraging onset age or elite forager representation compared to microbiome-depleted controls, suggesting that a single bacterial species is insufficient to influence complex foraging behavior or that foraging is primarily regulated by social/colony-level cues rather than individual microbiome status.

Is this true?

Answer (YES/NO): NO